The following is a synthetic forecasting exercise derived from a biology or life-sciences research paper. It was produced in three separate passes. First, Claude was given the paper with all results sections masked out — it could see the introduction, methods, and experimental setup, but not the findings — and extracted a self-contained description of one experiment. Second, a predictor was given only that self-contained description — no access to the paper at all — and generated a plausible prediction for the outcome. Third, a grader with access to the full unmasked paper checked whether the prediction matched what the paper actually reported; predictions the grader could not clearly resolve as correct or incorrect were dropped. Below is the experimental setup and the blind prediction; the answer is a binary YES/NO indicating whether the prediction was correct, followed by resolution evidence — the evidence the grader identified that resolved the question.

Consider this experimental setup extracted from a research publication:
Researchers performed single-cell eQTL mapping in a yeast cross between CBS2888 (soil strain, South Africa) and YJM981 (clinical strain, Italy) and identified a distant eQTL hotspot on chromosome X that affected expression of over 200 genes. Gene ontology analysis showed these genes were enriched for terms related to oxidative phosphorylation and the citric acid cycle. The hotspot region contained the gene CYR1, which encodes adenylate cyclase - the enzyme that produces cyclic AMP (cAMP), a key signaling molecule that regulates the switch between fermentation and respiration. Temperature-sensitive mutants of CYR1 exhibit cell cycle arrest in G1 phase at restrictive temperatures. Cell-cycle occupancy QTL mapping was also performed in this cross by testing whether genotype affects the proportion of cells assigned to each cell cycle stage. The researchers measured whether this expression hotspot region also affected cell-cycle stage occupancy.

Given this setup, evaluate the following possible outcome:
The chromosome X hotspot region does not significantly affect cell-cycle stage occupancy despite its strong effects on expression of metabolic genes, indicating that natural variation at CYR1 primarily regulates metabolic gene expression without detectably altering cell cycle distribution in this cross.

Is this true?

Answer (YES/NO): NO